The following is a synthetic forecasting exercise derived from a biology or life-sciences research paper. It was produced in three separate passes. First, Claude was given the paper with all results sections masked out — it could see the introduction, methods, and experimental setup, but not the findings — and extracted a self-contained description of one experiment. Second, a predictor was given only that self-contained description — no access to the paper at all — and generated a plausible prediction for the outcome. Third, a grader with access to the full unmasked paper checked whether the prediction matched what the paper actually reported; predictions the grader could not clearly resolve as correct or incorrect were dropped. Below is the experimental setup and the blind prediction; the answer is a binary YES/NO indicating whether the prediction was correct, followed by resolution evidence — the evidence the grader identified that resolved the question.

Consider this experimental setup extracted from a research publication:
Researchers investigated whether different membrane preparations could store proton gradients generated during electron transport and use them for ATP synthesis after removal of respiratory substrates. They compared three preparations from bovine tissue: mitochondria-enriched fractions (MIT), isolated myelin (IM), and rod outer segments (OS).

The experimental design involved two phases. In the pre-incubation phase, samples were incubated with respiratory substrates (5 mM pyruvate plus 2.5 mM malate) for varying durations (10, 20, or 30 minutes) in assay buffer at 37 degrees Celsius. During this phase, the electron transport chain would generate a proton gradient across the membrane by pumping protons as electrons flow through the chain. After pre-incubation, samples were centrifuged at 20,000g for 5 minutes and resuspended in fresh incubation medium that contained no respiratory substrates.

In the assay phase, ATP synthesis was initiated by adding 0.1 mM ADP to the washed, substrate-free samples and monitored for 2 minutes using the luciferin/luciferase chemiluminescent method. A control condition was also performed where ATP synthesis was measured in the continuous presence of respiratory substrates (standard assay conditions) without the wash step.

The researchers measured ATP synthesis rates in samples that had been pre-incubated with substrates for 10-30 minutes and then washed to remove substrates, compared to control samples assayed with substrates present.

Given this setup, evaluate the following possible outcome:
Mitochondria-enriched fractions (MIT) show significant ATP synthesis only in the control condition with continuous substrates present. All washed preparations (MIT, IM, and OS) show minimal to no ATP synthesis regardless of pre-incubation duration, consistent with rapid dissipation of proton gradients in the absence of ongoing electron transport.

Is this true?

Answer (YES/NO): NO